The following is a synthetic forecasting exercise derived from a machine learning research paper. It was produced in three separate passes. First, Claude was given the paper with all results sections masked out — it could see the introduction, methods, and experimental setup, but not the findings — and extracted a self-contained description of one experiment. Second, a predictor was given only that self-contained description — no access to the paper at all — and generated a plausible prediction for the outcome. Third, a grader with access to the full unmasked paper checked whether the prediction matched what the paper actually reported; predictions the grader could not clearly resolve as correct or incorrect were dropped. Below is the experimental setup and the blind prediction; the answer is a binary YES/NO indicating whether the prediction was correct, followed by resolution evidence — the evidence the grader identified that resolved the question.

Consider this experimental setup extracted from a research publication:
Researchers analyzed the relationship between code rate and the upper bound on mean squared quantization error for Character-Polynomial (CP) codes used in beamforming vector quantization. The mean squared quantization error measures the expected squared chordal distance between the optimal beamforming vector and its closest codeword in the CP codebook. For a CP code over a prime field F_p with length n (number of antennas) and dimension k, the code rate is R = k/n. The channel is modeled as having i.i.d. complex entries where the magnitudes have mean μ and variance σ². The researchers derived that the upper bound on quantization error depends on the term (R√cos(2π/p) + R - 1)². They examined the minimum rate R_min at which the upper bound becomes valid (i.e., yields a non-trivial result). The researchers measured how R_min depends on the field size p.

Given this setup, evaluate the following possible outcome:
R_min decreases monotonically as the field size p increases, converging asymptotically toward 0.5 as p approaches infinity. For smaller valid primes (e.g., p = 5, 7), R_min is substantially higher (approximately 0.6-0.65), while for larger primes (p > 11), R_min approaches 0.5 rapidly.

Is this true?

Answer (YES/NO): NO